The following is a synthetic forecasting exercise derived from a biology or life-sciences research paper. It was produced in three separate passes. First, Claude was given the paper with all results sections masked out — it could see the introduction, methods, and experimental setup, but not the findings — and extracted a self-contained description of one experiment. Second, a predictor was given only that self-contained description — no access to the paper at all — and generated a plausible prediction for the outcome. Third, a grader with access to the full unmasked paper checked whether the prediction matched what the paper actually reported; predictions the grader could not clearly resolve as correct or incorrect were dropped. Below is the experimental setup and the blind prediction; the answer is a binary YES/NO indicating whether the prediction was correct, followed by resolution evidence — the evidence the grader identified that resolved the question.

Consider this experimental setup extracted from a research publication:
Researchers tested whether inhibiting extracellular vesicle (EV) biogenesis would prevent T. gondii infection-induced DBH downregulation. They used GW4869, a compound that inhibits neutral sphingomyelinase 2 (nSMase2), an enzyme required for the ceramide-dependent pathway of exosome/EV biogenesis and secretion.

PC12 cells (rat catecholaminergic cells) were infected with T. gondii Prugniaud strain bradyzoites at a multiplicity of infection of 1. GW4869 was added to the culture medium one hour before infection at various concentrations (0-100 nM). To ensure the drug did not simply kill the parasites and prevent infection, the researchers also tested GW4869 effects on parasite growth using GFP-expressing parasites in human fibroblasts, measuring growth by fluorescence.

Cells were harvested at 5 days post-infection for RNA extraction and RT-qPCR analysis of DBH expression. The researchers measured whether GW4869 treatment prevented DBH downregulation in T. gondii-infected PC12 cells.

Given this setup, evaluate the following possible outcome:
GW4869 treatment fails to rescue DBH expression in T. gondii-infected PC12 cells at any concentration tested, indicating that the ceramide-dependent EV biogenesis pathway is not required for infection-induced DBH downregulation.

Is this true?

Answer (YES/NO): NO